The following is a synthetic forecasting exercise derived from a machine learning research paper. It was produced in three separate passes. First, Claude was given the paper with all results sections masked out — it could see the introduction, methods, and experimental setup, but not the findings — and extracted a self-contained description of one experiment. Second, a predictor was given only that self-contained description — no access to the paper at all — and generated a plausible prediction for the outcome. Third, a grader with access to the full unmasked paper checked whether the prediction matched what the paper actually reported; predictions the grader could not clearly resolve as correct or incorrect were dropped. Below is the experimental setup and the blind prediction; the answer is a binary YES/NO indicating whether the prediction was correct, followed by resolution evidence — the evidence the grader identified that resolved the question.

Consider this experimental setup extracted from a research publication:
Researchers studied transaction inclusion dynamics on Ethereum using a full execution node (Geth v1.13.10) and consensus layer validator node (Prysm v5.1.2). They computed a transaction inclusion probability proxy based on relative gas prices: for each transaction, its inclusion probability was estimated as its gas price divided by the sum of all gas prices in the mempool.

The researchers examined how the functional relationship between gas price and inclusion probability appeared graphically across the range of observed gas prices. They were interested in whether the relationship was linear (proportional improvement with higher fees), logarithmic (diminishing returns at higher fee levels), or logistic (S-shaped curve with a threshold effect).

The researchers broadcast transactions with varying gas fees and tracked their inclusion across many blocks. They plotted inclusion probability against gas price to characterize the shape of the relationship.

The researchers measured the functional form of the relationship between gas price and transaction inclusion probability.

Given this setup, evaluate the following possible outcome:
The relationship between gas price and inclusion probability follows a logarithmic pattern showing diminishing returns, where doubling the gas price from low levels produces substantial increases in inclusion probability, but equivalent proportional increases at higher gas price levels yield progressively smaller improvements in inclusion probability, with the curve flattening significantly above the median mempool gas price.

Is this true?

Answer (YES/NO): NO